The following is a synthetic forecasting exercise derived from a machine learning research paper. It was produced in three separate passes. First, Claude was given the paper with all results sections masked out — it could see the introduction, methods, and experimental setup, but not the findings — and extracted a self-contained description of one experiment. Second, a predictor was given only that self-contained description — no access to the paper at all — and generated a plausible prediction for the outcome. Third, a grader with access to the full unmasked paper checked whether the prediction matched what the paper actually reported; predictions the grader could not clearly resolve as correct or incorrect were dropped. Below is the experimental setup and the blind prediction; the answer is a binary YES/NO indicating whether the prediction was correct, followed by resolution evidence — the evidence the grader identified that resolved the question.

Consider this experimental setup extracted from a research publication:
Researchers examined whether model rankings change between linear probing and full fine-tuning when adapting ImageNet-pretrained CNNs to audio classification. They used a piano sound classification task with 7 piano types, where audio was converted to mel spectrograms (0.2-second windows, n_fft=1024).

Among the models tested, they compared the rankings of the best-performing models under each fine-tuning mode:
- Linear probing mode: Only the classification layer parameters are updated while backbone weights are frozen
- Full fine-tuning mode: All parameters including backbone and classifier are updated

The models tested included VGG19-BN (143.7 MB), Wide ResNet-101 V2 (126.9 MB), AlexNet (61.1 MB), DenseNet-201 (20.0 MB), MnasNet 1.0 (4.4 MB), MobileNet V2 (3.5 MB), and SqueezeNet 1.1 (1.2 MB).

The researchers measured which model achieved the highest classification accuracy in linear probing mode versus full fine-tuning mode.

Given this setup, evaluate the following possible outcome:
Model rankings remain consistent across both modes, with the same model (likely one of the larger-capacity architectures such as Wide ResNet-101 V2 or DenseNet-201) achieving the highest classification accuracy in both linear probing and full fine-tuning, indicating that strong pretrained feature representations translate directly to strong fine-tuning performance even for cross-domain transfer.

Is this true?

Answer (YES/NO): NO